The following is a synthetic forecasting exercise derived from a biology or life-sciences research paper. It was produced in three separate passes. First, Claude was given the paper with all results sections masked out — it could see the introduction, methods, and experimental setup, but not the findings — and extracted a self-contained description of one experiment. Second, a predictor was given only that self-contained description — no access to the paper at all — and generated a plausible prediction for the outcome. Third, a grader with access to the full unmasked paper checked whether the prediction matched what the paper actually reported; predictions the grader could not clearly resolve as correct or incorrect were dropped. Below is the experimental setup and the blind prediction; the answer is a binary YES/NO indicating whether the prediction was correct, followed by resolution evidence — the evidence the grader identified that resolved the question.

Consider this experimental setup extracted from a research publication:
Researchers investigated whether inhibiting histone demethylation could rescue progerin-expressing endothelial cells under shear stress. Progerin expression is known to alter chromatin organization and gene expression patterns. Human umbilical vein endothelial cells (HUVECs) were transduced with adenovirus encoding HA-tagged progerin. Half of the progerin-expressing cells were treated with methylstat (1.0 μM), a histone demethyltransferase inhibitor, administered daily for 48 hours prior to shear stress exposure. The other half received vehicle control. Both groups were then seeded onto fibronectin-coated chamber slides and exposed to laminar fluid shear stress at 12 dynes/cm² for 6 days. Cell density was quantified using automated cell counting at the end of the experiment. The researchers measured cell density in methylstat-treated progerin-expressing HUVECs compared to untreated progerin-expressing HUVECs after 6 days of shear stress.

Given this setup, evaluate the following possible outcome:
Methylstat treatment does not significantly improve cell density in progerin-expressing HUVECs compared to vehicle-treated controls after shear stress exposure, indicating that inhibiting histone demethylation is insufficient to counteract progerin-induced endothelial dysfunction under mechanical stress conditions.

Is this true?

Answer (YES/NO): NO